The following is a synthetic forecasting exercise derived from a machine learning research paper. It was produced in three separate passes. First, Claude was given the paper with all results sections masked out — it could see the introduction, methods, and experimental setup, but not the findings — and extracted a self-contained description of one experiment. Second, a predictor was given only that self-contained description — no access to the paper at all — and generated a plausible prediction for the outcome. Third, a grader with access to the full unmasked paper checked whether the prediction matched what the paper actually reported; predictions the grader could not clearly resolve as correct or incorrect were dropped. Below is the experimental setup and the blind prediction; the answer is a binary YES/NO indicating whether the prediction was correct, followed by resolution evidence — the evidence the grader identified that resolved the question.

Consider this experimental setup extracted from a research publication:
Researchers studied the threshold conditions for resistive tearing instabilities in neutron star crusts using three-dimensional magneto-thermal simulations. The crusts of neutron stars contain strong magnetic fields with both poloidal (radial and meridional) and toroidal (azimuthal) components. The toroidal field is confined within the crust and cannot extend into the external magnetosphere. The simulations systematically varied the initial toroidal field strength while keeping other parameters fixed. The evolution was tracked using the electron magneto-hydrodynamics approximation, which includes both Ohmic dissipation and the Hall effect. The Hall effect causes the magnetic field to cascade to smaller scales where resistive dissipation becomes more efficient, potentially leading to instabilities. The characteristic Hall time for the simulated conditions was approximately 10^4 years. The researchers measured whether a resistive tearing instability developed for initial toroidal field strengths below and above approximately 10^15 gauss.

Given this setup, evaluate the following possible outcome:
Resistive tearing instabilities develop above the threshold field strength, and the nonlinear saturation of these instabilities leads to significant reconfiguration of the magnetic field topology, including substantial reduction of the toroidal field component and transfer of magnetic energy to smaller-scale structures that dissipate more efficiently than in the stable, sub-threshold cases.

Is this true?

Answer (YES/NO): NO